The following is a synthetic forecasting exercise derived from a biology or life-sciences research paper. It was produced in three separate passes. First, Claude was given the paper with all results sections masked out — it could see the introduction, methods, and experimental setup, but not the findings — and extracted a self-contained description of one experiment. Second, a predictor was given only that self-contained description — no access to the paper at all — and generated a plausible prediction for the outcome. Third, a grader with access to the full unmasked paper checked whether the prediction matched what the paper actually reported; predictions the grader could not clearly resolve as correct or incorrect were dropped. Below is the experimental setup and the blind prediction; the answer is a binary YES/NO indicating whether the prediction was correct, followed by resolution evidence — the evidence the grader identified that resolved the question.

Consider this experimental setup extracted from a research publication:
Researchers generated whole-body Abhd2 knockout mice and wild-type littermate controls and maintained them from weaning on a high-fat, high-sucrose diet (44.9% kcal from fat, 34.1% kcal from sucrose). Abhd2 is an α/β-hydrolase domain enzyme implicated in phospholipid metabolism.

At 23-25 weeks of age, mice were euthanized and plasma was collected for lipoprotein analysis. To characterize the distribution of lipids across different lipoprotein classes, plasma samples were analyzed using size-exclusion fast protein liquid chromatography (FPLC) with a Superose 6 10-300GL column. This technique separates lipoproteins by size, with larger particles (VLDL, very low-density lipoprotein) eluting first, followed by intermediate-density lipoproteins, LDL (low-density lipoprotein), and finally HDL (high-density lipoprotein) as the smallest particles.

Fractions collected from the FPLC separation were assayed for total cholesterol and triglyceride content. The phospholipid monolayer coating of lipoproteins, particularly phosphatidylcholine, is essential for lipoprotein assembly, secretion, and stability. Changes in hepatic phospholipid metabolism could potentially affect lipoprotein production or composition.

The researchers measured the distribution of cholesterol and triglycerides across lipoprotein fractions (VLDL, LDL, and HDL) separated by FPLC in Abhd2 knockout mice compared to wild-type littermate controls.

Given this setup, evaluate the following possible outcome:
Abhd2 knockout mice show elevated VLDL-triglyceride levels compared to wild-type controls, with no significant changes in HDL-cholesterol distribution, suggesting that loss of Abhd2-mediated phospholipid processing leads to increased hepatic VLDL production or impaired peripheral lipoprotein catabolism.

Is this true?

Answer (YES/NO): NO